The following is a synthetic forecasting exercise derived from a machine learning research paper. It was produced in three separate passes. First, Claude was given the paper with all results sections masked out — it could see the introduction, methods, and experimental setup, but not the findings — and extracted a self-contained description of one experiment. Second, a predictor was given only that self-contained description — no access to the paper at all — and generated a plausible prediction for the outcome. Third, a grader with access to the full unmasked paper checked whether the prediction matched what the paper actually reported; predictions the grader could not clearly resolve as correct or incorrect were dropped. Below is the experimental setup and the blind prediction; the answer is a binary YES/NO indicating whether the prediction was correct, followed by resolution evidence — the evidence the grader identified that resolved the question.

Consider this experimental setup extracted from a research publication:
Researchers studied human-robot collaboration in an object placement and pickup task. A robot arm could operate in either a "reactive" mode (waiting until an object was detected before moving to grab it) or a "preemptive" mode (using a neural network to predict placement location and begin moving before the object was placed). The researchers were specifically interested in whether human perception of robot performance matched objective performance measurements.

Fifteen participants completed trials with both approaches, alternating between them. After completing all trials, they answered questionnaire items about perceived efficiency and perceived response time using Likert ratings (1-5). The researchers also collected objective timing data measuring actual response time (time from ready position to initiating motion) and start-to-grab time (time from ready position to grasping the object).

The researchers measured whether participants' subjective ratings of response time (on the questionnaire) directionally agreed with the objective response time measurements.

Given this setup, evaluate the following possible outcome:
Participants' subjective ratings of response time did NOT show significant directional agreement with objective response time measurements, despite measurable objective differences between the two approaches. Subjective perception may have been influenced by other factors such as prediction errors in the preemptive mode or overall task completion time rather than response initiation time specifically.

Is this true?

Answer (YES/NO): NO